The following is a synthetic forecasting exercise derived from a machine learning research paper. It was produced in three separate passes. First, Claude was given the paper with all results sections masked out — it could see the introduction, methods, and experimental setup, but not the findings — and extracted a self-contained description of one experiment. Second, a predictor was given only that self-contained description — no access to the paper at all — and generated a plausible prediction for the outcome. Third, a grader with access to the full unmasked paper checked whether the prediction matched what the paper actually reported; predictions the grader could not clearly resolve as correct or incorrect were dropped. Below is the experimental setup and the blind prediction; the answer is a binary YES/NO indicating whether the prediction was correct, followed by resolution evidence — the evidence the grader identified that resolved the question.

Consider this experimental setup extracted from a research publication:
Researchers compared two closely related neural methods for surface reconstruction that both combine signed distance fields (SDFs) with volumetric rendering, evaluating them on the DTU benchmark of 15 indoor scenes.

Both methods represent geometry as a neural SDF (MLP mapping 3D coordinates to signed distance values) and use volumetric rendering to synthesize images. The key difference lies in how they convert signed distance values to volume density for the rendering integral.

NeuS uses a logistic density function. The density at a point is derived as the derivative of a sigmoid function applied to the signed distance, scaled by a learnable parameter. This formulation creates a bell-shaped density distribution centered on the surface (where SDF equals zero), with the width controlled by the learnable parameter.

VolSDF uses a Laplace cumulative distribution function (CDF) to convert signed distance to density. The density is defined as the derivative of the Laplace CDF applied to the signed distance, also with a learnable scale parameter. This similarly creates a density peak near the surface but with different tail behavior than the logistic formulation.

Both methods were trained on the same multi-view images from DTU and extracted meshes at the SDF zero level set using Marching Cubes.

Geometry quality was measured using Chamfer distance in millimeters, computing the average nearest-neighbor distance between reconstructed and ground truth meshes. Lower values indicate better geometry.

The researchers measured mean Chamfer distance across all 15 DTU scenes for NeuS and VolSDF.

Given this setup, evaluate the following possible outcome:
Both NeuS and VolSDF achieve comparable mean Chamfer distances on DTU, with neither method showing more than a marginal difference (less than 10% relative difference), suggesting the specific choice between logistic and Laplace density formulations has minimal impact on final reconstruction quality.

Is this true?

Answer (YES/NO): YES